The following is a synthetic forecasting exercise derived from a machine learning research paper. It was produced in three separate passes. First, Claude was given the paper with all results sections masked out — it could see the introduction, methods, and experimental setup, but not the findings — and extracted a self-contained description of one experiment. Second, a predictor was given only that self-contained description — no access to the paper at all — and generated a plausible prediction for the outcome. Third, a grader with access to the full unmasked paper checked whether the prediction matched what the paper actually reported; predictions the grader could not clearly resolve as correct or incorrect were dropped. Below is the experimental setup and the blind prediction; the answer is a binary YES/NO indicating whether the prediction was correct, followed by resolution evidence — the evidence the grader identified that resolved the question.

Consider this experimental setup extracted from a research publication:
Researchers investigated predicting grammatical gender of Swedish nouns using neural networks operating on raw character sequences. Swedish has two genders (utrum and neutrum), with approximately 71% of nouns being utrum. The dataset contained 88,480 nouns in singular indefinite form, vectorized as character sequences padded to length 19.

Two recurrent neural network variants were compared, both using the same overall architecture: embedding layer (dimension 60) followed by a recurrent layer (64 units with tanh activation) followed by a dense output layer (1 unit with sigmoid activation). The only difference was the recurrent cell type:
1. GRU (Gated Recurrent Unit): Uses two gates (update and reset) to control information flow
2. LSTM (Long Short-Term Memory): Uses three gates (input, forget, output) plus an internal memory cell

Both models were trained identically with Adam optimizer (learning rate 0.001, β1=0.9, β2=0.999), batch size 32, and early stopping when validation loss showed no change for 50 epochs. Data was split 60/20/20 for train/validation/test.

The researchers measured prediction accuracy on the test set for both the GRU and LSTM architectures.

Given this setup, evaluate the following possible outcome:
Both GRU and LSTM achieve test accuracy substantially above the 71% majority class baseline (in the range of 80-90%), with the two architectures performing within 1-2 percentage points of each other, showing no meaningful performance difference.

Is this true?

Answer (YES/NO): NO